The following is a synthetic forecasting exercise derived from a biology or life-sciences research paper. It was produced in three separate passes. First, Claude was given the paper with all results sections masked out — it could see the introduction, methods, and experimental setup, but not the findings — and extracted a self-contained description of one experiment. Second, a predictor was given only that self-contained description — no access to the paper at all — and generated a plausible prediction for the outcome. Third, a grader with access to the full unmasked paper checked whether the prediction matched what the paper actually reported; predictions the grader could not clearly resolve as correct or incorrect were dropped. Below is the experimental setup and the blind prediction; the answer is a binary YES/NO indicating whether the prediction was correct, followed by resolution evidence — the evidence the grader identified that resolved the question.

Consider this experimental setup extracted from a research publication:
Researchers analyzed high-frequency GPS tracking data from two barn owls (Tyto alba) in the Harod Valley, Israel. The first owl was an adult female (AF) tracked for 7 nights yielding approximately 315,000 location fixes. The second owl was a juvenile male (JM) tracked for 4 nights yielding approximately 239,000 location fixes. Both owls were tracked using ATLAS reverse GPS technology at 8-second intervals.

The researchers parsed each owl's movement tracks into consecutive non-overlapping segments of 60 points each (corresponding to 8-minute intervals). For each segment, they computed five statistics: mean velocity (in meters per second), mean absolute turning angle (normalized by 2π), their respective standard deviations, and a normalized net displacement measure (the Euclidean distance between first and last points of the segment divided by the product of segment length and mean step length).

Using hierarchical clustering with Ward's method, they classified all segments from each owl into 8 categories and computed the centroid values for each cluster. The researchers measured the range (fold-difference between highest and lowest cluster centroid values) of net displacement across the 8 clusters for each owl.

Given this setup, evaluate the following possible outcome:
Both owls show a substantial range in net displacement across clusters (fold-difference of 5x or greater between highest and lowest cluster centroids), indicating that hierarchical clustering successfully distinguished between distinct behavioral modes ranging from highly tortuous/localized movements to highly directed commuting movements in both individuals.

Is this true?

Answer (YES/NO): YES